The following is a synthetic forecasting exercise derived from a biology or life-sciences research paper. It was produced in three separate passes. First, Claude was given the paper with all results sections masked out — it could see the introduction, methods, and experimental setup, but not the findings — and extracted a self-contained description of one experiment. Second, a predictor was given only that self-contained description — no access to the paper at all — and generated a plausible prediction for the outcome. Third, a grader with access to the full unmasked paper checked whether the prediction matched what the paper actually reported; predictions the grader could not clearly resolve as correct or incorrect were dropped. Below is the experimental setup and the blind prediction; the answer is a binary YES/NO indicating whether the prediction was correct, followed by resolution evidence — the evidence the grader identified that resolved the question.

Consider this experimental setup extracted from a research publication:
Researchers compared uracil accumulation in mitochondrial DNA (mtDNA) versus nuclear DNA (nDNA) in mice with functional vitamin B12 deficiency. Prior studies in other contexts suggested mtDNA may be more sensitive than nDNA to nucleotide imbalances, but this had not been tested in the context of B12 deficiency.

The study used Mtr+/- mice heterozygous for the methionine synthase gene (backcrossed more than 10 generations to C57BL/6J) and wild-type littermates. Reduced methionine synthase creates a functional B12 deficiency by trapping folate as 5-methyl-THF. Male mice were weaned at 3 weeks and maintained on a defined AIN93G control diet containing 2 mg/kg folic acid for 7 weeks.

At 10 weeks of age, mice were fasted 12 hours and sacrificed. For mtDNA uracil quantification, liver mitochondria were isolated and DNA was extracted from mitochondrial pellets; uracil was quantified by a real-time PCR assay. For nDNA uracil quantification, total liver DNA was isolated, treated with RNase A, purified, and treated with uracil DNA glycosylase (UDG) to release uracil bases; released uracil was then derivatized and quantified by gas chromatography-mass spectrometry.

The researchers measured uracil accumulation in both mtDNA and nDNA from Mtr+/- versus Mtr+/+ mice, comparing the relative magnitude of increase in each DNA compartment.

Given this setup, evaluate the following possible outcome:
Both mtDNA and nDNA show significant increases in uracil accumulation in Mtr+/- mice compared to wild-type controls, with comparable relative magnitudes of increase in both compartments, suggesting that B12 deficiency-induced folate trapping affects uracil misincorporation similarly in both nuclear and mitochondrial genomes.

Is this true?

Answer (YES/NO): NO